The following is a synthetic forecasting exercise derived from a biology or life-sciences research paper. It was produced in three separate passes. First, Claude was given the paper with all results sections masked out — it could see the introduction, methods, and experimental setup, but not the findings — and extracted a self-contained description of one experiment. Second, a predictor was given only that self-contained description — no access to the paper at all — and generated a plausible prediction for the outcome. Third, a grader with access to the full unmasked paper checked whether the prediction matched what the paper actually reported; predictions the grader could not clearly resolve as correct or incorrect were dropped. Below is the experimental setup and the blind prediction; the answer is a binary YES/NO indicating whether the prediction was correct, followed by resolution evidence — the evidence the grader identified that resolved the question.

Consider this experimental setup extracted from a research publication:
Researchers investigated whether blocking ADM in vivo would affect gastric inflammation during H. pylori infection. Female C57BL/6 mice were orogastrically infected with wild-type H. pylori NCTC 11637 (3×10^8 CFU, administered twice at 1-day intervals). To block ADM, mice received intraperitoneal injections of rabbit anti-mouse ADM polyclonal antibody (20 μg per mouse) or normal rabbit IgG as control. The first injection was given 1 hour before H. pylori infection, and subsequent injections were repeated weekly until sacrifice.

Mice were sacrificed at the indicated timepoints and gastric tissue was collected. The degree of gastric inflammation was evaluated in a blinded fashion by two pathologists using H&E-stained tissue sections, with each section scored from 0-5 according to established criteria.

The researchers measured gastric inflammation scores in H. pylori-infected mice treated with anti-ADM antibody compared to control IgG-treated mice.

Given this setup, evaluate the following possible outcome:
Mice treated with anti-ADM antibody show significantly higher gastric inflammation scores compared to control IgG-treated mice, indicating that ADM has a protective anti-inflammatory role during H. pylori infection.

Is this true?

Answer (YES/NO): NO